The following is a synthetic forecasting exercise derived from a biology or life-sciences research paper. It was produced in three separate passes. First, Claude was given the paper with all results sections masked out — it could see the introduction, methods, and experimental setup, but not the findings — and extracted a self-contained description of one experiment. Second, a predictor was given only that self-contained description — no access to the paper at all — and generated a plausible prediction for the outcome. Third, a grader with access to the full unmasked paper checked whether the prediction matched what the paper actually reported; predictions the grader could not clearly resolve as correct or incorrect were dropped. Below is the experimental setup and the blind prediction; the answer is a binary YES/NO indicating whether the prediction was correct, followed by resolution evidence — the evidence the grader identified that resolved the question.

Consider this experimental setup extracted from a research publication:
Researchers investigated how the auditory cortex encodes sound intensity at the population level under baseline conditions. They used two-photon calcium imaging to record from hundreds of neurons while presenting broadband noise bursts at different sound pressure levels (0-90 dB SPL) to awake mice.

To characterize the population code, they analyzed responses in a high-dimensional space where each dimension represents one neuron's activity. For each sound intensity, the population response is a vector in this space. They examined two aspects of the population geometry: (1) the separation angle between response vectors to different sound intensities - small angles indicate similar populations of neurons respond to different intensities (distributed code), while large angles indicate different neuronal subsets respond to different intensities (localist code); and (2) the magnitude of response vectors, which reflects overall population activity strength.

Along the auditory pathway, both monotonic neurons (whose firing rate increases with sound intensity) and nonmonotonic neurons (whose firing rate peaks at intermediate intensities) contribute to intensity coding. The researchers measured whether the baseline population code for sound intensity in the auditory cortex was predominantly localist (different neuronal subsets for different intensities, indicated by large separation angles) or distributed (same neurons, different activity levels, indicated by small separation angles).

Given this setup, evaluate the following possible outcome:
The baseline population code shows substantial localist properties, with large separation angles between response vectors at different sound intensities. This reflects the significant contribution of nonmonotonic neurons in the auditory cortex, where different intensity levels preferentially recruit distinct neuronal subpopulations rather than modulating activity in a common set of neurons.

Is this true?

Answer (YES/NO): NO